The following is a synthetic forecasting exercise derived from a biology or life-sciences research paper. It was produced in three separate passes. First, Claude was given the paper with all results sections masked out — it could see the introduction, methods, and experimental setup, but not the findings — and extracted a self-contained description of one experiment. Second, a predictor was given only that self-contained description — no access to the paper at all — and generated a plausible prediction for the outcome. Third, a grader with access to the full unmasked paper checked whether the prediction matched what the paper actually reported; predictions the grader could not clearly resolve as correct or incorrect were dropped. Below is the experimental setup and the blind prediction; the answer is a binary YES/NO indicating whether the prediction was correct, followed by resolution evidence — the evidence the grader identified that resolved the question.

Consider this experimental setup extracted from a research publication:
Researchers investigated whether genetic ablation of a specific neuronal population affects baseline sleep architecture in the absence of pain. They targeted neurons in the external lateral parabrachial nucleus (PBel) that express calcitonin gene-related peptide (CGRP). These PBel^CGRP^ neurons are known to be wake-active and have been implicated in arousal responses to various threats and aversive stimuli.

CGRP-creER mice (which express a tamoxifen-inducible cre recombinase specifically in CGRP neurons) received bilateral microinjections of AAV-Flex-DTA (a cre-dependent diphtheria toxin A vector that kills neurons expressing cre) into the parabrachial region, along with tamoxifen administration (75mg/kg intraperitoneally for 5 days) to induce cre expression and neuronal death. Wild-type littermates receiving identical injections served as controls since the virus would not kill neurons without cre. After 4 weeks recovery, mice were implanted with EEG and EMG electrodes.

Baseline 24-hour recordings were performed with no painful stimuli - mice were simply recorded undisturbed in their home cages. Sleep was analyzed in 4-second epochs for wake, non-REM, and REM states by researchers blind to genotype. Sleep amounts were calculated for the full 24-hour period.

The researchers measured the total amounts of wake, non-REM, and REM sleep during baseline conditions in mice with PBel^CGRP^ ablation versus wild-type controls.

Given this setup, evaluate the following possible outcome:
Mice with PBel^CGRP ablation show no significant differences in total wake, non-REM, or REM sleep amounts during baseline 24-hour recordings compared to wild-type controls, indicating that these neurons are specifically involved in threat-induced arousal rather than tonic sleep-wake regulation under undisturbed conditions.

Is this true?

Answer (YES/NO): YES